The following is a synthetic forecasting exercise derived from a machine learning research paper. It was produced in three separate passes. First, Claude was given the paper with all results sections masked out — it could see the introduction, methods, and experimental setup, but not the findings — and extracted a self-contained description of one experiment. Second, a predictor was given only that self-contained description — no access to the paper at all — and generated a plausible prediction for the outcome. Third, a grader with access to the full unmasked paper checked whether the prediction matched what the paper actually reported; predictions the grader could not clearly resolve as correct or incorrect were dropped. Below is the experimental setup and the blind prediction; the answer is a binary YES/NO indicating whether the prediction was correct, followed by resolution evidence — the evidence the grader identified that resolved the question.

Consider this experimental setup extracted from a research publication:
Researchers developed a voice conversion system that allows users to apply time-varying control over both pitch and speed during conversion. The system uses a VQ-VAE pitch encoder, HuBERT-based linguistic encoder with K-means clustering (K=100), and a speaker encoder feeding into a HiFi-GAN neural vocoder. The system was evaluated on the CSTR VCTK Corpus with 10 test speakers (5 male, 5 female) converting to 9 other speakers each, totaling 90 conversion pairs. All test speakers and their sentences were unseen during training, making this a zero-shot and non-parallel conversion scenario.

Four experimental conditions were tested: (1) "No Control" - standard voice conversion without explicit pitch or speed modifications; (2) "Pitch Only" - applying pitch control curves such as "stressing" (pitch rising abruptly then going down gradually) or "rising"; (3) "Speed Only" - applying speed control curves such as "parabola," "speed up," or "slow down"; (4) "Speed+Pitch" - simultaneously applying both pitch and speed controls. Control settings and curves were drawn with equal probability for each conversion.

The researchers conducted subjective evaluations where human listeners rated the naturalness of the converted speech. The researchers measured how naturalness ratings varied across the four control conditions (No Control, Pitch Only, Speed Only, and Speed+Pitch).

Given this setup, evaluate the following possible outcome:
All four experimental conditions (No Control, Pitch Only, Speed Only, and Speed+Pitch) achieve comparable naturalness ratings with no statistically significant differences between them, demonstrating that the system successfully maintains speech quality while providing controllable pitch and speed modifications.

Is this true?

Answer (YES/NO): NO